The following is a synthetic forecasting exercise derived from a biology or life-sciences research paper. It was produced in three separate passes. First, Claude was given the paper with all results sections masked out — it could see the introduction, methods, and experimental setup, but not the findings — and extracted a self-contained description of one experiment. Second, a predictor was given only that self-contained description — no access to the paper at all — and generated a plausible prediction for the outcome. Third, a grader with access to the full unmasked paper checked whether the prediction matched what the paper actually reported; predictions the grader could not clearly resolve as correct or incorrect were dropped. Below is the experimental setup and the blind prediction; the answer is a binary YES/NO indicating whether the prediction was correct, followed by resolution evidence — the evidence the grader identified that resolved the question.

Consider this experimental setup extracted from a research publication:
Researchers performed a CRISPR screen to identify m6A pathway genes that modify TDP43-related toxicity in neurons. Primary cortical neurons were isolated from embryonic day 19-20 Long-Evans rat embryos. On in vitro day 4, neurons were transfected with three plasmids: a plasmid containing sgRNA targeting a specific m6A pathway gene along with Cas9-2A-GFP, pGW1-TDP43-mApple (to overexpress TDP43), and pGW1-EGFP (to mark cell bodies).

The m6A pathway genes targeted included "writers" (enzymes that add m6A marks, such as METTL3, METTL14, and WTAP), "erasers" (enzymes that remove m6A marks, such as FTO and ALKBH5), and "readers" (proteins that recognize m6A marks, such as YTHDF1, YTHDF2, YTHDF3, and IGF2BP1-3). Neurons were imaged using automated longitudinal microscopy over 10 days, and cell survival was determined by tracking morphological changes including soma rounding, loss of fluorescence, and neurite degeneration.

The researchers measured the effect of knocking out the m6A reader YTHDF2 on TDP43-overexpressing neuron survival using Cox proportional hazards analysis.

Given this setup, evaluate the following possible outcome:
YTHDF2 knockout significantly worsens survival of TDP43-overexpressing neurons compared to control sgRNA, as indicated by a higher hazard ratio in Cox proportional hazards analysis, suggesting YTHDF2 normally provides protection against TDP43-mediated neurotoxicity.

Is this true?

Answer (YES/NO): NO